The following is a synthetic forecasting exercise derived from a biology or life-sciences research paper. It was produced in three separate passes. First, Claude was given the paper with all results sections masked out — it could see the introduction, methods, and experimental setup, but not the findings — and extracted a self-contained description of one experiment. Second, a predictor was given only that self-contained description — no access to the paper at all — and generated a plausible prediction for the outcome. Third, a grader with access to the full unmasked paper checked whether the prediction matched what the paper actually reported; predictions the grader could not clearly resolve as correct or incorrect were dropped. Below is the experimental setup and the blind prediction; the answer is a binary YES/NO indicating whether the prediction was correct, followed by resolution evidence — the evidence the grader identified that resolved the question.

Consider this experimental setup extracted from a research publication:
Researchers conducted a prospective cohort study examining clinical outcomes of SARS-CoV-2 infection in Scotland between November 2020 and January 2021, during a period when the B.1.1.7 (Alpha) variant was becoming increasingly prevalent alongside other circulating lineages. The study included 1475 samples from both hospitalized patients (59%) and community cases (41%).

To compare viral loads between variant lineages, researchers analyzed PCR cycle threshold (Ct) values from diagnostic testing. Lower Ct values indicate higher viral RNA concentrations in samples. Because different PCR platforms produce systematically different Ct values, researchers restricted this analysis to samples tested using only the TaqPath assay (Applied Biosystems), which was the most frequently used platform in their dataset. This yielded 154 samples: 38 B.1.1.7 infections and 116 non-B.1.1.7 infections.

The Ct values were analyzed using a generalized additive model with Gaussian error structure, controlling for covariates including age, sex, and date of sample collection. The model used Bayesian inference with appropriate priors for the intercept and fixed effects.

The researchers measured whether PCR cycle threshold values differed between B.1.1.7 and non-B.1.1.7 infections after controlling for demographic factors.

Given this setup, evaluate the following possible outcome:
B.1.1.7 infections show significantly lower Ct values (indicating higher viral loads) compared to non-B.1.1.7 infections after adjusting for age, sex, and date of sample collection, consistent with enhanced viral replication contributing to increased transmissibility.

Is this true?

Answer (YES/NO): YES